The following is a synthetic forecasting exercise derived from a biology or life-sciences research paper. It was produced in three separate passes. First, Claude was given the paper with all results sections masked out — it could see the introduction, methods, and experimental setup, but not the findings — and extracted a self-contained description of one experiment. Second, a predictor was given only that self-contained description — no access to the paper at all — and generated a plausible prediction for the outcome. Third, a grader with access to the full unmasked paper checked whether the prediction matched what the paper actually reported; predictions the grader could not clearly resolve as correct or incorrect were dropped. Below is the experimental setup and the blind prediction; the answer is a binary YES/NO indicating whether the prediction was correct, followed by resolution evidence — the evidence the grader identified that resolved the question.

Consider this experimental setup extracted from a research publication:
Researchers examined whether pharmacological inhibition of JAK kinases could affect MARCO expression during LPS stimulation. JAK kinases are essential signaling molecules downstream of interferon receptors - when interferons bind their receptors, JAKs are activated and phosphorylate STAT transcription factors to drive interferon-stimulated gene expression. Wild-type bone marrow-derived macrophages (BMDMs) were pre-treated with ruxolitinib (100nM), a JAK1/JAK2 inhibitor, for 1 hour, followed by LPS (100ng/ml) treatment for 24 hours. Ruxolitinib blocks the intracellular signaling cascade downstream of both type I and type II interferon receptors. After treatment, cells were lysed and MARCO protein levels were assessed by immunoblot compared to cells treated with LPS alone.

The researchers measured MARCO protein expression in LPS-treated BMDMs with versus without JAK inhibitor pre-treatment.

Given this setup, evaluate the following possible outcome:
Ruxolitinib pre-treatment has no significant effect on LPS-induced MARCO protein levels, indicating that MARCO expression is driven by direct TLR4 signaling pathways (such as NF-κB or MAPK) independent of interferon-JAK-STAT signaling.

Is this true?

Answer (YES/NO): NO